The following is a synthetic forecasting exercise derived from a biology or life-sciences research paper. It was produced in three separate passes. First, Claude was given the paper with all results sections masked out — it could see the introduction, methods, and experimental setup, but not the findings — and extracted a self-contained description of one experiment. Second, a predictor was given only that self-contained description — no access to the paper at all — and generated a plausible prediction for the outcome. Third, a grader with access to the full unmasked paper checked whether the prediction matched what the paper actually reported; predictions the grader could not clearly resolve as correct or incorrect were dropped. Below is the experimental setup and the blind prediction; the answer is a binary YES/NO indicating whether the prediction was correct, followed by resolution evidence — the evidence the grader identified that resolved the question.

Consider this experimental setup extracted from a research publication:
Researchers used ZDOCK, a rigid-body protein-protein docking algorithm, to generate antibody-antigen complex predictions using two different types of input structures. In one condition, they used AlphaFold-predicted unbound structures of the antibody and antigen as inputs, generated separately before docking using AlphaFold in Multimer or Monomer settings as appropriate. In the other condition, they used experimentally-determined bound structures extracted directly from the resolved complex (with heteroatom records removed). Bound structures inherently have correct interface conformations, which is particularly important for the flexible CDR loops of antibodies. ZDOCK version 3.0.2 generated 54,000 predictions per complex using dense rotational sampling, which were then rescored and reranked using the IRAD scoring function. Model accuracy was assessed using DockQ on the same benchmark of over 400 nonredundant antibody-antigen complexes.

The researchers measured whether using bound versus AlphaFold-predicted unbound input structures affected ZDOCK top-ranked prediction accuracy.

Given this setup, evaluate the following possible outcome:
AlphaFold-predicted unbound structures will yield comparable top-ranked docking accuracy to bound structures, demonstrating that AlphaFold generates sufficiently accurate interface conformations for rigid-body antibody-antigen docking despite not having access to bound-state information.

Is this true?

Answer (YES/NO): NO